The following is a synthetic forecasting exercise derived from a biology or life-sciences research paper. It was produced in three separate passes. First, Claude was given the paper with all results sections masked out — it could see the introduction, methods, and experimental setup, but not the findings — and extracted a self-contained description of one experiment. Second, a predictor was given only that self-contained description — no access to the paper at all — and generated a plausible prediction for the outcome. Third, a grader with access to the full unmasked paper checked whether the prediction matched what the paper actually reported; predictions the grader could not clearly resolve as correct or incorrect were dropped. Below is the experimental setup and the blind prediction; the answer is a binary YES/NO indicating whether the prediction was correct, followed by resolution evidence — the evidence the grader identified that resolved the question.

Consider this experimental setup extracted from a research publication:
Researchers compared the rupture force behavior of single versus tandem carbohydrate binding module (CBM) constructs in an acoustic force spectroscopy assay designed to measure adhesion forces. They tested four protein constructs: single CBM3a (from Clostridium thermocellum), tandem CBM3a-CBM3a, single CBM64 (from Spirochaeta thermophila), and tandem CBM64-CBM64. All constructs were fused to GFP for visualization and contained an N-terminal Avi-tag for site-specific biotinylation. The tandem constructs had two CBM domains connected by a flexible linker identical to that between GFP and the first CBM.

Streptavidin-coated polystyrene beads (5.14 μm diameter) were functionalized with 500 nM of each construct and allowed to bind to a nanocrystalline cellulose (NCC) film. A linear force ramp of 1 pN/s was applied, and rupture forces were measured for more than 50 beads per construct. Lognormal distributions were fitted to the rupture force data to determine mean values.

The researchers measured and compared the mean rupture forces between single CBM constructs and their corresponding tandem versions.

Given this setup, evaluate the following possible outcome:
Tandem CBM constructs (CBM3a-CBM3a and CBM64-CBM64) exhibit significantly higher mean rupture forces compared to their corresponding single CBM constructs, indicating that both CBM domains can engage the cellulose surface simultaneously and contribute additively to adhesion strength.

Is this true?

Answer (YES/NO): NO